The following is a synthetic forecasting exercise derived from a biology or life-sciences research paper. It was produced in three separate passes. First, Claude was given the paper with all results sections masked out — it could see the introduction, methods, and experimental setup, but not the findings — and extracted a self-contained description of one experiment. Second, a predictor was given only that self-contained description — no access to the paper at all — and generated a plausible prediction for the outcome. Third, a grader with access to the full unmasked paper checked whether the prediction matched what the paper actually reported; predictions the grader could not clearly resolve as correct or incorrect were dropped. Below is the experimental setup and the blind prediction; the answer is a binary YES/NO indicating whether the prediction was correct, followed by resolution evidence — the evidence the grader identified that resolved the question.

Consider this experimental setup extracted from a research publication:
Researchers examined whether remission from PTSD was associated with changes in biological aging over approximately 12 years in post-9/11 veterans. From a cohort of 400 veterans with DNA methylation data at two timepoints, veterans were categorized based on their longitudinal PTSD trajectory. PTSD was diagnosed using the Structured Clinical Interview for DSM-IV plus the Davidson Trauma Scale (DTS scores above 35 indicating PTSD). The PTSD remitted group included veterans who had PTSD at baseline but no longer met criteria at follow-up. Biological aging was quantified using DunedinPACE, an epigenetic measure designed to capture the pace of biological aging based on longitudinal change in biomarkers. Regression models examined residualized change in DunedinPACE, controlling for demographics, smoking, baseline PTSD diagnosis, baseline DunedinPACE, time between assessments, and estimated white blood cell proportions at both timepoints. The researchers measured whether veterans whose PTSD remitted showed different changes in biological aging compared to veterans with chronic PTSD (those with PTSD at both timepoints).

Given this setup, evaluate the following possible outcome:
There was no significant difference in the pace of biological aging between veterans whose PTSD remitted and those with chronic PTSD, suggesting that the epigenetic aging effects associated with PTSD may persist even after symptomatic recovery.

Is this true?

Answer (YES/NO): YES